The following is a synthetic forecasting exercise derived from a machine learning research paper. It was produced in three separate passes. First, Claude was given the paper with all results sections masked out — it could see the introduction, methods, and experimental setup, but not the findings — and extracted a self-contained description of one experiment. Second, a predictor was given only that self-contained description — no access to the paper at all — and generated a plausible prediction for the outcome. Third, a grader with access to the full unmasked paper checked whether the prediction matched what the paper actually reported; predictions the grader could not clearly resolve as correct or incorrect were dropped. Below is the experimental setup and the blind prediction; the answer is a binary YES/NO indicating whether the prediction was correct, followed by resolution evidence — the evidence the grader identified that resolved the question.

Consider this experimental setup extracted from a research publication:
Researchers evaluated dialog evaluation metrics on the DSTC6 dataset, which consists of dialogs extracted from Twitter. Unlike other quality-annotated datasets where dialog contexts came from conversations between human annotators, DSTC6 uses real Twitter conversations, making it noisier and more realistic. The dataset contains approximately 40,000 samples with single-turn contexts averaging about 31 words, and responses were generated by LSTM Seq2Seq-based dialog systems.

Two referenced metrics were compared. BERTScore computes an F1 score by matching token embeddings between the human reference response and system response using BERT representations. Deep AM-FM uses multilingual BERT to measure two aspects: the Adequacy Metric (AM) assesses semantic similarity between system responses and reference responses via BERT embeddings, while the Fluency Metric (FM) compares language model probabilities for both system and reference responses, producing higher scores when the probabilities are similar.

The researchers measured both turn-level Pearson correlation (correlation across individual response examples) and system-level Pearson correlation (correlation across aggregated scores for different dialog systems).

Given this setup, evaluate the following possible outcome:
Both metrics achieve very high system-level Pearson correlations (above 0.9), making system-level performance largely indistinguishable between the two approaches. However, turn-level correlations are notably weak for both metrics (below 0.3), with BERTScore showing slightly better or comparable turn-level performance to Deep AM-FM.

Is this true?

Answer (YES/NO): NO